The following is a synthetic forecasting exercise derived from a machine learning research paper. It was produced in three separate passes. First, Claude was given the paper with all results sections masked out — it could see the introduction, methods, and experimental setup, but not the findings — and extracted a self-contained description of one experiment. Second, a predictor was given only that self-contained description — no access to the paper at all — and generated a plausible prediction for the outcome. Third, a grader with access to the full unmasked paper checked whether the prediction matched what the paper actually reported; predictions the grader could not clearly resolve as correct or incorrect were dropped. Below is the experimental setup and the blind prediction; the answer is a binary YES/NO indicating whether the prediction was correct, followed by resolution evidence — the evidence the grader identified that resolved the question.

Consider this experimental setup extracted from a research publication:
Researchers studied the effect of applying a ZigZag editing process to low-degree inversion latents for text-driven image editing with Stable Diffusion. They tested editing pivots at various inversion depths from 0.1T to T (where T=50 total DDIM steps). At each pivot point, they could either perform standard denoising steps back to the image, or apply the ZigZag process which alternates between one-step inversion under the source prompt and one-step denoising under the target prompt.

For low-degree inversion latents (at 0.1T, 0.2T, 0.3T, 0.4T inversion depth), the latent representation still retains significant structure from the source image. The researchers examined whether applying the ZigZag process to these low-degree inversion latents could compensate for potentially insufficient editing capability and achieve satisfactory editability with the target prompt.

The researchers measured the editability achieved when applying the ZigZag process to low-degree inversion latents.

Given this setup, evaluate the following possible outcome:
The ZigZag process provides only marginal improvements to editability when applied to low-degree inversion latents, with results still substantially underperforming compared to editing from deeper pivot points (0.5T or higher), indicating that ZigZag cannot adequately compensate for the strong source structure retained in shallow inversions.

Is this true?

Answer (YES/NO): YES